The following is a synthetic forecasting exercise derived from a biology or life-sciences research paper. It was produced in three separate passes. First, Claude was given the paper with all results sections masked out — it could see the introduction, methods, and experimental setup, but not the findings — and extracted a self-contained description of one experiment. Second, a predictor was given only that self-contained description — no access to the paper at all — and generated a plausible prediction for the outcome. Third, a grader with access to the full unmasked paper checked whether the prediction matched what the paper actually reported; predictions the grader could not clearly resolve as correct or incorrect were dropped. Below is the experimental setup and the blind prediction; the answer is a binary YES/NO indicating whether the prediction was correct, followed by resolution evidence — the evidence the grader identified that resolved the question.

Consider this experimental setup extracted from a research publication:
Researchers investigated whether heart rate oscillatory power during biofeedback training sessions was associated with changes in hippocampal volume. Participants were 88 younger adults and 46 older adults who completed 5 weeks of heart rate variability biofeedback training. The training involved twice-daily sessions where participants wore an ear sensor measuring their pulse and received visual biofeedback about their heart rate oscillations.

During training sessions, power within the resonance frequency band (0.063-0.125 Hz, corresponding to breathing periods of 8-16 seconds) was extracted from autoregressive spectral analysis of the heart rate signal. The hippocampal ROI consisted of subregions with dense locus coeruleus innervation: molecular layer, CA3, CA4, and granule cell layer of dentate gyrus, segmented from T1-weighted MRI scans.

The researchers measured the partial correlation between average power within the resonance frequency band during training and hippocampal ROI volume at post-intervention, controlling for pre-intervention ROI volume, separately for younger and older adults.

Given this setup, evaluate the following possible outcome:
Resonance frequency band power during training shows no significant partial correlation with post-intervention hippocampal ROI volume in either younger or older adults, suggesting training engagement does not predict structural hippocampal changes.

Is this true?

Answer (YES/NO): NO